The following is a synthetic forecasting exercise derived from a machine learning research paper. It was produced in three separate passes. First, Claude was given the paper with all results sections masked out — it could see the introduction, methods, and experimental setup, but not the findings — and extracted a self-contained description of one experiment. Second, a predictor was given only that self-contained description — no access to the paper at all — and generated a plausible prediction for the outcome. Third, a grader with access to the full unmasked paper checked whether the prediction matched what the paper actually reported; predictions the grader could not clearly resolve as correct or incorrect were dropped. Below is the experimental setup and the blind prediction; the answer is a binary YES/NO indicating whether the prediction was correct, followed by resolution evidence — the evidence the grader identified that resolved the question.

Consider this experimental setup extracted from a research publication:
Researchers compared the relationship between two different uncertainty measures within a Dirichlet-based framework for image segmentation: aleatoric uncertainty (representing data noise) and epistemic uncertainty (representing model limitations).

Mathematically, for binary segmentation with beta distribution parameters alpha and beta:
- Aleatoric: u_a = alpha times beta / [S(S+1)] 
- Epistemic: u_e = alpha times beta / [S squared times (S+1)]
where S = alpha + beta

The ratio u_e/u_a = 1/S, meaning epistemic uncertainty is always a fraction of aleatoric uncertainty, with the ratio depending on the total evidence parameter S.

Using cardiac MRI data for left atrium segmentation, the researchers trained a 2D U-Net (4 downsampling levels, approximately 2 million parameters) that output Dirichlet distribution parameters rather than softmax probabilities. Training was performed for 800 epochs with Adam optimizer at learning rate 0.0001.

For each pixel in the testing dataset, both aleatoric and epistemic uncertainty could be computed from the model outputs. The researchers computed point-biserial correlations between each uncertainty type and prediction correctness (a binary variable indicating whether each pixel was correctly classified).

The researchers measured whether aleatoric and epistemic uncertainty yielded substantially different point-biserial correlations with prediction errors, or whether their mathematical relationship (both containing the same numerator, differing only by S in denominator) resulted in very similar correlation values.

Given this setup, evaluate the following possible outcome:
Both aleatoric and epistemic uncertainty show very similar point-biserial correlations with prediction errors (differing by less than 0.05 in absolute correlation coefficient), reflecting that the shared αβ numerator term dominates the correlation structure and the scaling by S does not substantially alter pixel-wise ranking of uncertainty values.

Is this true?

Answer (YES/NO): YES